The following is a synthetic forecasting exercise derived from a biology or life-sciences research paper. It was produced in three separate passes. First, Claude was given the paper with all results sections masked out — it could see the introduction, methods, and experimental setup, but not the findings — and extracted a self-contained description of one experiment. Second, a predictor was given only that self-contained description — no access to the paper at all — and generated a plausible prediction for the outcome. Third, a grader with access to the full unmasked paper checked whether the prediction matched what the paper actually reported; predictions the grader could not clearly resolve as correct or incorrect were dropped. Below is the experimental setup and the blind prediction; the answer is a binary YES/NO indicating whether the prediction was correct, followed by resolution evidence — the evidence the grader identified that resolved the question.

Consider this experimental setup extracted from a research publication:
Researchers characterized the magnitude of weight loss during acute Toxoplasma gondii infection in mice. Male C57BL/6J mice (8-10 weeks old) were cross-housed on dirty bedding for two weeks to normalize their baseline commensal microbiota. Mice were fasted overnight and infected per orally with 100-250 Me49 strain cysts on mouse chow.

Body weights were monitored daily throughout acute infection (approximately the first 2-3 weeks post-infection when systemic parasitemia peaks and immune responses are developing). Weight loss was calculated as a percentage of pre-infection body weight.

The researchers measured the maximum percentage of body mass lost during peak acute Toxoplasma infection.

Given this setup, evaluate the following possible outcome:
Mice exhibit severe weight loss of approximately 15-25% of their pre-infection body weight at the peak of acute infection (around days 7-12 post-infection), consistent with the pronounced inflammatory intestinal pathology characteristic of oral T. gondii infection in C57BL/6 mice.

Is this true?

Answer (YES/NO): YES